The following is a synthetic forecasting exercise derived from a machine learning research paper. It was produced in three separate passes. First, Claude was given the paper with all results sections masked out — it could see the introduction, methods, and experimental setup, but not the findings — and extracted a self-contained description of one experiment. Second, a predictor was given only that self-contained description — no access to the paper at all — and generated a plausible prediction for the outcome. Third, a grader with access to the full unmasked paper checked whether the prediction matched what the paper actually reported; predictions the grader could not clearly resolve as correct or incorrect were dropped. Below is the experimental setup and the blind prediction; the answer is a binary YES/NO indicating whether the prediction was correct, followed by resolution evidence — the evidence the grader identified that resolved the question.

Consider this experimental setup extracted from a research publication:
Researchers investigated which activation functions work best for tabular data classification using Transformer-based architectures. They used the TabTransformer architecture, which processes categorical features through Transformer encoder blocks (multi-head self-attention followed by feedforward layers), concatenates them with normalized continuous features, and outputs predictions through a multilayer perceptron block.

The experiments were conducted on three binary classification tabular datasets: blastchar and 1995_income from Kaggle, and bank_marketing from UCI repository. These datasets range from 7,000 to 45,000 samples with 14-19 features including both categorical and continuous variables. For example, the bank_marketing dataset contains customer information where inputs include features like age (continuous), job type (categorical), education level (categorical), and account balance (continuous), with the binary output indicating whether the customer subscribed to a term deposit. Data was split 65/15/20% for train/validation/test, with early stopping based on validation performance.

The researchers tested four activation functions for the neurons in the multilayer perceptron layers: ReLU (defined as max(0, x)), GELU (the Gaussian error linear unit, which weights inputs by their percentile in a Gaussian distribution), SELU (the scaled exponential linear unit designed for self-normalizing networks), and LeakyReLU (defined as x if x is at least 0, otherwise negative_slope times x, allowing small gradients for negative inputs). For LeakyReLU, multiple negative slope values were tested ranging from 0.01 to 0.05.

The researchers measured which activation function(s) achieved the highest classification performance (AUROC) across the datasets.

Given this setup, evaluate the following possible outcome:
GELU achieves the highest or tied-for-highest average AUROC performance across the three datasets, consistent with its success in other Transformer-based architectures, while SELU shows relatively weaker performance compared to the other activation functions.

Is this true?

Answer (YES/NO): NO